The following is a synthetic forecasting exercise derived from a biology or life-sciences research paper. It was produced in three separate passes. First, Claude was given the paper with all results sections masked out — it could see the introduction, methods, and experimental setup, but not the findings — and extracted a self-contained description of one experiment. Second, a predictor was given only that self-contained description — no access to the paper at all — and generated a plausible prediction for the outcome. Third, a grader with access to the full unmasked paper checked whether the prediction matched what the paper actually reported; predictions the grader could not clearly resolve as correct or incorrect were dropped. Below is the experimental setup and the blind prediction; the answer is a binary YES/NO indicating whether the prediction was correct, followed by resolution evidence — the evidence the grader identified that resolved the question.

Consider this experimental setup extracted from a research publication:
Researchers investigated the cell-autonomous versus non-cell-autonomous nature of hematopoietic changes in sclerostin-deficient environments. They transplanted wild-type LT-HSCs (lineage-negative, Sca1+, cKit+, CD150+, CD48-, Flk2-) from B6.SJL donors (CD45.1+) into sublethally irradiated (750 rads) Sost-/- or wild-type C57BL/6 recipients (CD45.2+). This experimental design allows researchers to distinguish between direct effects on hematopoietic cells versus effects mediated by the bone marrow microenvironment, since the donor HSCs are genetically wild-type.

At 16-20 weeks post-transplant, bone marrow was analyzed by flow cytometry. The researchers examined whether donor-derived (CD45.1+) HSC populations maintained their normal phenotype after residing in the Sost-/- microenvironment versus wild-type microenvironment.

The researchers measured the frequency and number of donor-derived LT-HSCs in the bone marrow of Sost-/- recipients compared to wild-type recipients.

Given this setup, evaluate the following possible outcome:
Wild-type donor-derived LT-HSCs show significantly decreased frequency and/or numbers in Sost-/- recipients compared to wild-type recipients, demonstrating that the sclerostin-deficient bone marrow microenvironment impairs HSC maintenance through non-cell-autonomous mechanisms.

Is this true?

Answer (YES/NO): NO